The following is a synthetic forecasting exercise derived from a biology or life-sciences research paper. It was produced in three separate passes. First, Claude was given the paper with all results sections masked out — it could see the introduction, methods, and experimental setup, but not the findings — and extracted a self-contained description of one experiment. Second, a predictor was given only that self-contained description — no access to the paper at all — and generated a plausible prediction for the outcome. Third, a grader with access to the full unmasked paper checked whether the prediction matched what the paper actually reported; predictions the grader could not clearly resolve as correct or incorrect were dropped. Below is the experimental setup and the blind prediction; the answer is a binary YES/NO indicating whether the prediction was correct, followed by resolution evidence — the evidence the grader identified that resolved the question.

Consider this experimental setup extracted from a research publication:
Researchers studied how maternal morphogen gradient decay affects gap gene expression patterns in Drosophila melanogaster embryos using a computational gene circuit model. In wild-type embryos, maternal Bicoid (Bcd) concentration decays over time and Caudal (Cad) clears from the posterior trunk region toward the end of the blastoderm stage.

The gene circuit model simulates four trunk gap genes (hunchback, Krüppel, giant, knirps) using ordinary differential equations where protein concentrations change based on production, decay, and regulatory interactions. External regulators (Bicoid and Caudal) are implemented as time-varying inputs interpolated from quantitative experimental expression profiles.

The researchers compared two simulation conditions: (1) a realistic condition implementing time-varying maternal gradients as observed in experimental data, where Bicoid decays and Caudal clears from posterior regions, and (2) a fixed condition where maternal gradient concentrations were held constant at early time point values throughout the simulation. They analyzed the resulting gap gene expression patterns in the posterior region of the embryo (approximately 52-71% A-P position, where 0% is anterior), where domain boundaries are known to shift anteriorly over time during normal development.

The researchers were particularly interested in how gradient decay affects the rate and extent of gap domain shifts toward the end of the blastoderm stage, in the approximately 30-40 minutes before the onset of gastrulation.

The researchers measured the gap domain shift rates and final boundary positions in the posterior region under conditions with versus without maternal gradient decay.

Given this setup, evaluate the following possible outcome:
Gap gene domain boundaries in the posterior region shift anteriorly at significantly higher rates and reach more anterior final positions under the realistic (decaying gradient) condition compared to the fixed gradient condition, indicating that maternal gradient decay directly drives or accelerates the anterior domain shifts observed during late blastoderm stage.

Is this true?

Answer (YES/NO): NO